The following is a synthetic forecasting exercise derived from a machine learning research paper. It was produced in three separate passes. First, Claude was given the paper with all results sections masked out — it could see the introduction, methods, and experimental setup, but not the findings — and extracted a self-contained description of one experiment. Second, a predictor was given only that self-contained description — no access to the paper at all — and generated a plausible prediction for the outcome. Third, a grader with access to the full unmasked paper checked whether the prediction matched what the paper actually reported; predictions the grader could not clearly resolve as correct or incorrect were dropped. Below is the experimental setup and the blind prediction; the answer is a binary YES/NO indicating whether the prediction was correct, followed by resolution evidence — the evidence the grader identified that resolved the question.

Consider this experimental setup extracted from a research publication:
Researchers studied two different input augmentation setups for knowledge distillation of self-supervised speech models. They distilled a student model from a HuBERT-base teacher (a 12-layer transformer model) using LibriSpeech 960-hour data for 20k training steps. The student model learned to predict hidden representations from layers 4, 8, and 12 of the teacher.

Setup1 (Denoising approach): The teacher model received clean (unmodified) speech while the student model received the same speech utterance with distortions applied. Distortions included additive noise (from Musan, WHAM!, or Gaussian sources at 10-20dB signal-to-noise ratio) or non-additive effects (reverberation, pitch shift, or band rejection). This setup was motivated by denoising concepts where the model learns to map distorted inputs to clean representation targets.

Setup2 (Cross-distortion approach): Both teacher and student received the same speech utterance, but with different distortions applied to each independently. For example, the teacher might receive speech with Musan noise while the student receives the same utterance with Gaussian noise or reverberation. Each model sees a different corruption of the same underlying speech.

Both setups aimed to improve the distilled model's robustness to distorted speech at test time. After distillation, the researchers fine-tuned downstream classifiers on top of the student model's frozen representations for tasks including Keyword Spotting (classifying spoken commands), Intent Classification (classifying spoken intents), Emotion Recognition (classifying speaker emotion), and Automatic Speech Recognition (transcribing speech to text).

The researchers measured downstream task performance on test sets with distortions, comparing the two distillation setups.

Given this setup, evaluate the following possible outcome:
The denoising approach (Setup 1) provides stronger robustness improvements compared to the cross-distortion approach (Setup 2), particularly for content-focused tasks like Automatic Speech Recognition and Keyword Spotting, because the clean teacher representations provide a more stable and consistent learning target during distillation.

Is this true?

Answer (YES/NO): NO